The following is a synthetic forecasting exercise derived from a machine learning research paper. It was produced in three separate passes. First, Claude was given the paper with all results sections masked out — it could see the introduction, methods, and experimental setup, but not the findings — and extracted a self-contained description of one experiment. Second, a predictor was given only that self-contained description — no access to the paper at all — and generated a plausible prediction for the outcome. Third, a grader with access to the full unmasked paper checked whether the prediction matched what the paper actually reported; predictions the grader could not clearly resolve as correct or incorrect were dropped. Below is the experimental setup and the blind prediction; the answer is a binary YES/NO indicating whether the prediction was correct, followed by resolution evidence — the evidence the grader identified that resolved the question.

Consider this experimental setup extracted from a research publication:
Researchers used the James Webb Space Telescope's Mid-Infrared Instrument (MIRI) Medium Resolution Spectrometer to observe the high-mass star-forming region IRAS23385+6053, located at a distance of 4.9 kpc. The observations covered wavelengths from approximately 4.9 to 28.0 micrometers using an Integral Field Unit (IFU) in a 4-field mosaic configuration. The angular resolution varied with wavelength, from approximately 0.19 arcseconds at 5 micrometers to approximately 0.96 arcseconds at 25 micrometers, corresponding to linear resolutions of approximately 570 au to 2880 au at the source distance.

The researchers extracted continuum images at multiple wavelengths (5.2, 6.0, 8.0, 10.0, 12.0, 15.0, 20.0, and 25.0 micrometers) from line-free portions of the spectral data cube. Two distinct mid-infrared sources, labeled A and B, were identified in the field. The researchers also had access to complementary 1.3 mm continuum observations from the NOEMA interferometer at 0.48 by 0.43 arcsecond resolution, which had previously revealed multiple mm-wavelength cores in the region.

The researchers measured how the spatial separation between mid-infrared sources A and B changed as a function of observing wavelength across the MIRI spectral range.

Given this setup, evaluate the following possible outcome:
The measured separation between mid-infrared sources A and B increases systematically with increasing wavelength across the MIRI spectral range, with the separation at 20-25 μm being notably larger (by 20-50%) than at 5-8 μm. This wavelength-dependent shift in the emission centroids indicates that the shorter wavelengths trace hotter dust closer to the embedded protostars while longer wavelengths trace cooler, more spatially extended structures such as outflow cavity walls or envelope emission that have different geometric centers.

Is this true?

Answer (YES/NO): NO